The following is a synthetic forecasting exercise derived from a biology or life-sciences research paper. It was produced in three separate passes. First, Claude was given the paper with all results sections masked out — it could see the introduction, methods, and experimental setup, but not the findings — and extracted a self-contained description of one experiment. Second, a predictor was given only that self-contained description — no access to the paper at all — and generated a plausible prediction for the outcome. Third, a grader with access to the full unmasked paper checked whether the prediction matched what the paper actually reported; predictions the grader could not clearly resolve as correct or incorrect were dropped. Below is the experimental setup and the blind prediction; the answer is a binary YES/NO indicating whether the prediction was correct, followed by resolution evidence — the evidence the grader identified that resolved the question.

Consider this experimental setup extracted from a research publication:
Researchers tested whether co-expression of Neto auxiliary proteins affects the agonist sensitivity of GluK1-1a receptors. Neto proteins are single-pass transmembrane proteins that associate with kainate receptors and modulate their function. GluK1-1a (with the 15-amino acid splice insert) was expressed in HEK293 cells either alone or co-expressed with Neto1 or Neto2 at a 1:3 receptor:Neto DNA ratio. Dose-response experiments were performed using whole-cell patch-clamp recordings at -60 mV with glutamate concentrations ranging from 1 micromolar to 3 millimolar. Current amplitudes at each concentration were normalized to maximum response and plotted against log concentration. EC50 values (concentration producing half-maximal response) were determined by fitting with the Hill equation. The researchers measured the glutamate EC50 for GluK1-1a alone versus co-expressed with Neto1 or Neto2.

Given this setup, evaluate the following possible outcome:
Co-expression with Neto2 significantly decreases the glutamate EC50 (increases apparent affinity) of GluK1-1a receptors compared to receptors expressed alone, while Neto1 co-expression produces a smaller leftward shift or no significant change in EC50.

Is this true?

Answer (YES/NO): NO